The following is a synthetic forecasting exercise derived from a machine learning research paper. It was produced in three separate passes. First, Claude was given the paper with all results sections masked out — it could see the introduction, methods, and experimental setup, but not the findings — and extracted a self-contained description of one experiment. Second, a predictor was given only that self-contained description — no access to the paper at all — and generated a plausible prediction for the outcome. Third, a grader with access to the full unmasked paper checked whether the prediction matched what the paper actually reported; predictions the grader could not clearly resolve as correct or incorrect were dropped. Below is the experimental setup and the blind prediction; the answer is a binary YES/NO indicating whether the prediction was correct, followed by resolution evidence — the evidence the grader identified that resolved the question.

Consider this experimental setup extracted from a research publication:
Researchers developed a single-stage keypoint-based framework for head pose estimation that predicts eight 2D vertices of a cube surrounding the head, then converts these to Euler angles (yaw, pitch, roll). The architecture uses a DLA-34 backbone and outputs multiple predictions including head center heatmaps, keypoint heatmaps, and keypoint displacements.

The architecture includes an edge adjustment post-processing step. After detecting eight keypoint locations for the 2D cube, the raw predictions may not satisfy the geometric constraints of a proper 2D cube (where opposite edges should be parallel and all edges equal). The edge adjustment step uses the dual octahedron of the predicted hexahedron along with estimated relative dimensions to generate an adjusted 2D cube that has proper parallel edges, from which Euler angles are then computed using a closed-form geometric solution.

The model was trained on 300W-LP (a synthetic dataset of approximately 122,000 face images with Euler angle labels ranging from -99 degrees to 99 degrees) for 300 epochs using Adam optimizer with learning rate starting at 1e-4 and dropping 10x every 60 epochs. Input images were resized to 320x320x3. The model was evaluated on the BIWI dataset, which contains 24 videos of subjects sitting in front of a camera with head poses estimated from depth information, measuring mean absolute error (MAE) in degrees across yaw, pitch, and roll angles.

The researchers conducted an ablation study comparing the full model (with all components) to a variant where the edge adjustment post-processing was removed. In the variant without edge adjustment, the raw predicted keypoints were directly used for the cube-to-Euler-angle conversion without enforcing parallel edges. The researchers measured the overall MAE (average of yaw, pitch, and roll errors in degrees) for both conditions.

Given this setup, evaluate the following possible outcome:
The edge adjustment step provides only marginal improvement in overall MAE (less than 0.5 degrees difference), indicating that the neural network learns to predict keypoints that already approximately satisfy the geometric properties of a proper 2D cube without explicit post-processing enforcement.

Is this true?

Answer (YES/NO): NO